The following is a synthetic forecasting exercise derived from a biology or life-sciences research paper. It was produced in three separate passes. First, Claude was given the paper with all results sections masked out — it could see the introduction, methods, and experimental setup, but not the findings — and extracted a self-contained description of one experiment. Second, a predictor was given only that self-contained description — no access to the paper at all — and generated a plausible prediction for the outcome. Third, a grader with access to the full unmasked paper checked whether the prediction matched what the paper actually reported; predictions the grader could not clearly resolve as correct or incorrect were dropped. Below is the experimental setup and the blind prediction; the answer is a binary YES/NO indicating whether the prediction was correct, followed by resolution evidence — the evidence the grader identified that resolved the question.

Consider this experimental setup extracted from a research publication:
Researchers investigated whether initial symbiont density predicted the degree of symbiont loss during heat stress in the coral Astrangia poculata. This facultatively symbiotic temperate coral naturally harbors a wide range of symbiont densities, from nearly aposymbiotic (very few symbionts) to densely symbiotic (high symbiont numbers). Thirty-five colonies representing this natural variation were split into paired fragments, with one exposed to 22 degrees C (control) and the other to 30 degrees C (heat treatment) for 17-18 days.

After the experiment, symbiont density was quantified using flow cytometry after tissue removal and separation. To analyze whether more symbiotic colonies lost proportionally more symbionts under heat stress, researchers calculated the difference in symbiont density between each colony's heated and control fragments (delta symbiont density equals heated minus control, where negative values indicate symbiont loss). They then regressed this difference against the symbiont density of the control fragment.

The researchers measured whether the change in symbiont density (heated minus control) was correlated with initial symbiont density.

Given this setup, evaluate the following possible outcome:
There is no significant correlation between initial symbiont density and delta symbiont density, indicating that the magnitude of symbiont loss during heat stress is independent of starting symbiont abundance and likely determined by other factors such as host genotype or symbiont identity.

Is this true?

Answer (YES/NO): NO